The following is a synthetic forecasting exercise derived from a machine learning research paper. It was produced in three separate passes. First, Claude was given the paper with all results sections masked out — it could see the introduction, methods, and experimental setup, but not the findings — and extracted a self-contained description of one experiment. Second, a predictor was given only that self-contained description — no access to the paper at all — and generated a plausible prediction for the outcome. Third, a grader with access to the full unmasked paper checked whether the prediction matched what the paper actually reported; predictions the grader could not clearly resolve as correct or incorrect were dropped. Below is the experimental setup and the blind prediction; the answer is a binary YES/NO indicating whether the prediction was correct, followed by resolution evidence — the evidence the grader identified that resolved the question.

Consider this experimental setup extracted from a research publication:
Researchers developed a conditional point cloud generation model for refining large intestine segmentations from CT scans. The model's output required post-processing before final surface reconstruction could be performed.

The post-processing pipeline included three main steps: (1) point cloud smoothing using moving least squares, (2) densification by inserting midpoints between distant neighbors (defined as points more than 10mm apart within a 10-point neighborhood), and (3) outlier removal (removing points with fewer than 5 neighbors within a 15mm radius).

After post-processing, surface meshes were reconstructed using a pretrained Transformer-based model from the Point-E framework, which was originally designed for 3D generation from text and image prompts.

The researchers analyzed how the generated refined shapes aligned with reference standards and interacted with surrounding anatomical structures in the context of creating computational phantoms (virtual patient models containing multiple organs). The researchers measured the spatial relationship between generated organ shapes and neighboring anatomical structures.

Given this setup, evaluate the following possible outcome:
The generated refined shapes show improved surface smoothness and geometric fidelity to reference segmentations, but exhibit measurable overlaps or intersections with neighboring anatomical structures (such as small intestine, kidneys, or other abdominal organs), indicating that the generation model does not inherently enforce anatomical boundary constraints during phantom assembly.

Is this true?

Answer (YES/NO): YES